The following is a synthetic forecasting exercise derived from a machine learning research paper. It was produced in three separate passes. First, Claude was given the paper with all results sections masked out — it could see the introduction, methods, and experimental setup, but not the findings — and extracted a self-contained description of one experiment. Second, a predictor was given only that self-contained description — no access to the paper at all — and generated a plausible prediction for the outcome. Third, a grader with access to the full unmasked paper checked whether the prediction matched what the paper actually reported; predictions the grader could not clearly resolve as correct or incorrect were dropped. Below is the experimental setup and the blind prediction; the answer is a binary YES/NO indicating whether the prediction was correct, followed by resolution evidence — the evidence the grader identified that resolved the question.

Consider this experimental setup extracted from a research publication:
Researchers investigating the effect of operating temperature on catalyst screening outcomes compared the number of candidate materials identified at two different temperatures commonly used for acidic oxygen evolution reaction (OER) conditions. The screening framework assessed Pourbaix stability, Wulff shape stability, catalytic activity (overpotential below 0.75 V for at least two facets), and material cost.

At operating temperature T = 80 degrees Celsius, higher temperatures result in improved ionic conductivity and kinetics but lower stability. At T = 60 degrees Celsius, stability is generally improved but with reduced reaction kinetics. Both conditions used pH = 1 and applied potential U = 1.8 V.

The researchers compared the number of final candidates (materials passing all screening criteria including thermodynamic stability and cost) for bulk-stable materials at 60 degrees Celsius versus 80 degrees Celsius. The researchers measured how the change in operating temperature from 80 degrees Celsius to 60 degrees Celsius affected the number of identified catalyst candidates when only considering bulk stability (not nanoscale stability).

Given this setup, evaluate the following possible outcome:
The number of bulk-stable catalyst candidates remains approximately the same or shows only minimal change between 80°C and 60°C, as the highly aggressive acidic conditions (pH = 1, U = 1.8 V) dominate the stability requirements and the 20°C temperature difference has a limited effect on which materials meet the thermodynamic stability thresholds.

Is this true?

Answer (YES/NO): YES